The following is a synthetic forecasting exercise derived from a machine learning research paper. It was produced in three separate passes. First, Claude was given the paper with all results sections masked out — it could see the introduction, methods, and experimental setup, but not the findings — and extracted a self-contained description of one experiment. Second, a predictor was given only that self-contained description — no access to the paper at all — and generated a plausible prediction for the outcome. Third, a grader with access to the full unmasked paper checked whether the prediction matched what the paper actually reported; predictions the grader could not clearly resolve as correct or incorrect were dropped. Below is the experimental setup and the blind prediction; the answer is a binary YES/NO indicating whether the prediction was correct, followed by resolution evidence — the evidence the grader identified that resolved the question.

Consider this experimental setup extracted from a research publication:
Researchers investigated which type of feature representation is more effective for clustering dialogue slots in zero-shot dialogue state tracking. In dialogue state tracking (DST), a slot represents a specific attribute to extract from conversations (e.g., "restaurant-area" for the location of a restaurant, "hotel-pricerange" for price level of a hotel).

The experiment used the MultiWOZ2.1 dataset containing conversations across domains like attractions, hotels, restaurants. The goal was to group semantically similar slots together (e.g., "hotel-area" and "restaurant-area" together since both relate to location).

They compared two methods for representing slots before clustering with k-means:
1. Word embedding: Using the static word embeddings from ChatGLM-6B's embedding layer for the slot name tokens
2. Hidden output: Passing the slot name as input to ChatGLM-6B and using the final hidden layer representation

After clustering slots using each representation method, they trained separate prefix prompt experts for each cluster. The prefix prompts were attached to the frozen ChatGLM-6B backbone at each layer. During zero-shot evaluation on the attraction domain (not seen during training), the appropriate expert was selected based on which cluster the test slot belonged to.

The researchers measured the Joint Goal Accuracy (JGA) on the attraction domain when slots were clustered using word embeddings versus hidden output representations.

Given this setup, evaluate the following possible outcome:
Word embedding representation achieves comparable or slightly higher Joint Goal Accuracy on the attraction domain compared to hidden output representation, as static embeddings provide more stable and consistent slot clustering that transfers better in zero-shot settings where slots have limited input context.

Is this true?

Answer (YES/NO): NO